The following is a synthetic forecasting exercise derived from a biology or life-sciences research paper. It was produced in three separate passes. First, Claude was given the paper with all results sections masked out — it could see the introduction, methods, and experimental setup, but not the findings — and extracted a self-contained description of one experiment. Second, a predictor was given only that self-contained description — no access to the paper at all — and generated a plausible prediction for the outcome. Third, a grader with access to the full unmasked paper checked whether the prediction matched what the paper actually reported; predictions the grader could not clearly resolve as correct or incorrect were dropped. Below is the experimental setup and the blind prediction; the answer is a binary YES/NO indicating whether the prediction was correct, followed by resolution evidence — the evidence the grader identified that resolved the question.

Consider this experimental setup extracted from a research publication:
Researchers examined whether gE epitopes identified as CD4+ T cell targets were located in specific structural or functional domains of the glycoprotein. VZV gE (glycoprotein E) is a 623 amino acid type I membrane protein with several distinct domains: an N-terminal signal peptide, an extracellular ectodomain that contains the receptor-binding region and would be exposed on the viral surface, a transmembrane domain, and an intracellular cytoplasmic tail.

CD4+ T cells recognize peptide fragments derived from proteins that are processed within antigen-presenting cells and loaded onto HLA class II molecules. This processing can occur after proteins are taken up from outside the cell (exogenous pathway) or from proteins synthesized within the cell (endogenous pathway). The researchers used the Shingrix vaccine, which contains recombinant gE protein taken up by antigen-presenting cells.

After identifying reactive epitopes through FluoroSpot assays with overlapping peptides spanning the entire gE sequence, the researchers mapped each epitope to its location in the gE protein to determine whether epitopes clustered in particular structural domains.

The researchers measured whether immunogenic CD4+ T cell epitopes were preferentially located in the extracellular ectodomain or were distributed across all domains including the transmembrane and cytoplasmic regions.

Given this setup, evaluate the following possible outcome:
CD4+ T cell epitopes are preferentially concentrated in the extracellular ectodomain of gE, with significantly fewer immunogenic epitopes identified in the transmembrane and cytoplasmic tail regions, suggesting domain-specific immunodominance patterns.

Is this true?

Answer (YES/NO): NO